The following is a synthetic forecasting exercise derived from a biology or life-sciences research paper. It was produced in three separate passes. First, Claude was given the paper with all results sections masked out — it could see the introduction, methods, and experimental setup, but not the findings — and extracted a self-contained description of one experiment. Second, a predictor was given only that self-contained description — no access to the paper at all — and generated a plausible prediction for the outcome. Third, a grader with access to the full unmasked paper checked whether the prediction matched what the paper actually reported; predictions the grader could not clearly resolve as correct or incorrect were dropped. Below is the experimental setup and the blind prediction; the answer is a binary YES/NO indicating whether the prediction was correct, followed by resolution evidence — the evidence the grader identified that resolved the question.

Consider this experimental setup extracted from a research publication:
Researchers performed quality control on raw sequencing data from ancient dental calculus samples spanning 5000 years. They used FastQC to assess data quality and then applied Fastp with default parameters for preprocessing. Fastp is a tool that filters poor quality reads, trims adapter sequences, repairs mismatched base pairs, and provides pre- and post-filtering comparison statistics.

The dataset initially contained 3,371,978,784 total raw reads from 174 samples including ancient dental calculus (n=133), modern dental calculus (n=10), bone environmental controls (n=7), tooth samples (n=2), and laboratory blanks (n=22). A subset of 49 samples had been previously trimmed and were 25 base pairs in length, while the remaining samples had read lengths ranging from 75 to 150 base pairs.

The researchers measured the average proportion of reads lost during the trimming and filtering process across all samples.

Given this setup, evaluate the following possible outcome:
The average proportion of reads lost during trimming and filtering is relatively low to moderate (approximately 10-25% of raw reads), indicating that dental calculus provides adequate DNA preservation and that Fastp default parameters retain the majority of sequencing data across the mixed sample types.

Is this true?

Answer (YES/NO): NO